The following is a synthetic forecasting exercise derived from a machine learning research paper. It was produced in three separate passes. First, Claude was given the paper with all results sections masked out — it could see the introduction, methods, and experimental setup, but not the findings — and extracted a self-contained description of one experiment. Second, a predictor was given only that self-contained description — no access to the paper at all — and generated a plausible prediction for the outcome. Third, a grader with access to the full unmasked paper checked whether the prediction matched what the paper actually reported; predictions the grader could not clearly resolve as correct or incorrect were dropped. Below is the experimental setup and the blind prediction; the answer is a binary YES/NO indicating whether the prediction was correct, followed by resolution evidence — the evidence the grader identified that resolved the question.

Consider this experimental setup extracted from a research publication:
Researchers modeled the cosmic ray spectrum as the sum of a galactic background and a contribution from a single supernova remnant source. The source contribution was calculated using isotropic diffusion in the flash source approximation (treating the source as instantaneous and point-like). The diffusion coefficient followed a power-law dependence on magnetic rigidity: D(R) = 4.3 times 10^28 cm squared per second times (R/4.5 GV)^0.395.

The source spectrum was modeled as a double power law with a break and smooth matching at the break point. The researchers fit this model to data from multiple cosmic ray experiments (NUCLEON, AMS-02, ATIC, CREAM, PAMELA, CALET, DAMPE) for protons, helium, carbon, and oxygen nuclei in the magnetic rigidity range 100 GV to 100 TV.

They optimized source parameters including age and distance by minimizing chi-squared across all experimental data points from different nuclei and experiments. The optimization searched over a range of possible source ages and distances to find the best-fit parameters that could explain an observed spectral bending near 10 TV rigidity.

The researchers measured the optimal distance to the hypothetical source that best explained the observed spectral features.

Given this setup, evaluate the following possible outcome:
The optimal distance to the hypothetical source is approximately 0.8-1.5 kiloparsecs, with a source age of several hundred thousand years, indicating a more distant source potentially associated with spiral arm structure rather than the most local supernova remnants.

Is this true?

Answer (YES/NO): NO